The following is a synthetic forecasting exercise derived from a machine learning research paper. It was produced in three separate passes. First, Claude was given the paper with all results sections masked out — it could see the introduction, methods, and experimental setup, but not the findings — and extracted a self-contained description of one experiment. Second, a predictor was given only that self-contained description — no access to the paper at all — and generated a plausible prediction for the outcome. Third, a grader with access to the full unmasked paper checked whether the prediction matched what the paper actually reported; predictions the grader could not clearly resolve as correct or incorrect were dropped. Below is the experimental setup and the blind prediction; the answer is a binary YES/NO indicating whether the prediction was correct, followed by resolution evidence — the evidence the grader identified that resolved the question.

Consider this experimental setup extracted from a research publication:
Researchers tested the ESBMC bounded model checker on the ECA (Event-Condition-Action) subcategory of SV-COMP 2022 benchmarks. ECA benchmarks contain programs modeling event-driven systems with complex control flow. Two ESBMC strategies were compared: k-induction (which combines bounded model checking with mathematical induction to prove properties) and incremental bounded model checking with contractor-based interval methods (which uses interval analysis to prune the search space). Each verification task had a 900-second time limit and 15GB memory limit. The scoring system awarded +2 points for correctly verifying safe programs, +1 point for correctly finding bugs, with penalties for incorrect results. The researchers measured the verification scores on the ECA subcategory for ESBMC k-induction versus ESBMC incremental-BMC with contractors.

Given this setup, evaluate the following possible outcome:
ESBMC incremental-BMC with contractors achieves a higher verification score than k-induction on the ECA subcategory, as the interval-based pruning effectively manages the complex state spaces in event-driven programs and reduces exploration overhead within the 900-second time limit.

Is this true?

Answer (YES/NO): NO